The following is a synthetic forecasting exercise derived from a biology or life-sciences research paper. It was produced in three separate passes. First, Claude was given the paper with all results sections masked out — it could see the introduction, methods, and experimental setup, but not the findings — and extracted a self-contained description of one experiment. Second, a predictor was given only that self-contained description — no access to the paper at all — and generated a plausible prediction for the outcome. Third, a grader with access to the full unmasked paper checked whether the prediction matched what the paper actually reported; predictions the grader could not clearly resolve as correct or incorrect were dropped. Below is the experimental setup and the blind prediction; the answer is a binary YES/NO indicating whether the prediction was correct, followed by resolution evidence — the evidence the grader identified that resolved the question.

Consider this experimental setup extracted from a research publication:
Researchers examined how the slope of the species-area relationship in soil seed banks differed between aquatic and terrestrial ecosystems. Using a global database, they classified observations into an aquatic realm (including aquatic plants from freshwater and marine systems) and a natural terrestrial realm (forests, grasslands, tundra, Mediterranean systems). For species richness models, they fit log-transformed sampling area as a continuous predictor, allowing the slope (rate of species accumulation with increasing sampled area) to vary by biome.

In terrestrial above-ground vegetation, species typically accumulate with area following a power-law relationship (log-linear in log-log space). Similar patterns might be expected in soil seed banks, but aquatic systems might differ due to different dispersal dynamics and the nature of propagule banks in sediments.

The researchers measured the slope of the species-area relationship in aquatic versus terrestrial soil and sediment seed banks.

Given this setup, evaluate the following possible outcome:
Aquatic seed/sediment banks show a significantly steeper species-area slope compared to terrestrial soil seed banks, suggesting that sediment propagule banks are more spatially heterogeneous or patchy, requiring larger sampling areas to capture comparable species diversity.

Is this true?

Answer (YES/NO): NO